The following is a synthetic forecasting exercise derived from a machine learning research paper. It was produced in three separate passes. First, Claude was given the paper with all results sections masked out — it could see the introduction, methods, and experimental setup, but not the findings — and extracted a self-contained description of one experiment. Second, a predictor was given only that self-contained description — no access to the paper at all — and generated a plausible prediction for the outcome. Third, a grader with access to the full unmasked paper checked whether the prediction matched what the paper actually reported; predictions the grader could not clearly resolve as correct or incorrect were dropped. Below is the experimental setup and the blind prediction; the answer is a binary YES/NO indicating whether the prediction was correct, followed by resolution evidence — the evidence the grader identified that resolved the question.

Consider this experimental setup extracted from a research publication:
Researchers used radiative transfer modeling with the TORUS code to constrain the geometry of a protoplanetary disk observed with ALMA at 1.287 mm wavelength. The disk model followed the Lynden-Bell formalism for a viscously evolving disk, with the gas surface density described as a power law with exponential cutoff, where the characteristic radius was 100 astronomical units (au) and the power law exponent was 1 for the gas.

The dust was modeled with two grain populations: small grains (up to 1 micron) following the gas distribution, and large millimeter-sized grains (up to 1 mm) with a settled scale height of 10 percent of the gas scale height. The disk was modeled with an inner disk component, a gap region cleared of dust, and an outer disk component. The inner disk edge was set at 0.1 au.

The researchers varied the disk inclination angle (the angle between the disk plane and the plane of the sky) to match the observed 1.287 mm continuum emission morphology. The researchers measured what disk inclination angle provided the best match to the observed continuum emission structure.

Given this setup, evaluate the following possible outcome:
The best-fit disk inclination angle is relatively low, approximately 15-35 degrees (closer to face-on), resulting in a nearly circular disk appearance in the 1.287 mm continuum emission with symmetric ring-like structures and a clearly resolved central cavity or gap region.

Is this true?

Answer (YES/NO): NO